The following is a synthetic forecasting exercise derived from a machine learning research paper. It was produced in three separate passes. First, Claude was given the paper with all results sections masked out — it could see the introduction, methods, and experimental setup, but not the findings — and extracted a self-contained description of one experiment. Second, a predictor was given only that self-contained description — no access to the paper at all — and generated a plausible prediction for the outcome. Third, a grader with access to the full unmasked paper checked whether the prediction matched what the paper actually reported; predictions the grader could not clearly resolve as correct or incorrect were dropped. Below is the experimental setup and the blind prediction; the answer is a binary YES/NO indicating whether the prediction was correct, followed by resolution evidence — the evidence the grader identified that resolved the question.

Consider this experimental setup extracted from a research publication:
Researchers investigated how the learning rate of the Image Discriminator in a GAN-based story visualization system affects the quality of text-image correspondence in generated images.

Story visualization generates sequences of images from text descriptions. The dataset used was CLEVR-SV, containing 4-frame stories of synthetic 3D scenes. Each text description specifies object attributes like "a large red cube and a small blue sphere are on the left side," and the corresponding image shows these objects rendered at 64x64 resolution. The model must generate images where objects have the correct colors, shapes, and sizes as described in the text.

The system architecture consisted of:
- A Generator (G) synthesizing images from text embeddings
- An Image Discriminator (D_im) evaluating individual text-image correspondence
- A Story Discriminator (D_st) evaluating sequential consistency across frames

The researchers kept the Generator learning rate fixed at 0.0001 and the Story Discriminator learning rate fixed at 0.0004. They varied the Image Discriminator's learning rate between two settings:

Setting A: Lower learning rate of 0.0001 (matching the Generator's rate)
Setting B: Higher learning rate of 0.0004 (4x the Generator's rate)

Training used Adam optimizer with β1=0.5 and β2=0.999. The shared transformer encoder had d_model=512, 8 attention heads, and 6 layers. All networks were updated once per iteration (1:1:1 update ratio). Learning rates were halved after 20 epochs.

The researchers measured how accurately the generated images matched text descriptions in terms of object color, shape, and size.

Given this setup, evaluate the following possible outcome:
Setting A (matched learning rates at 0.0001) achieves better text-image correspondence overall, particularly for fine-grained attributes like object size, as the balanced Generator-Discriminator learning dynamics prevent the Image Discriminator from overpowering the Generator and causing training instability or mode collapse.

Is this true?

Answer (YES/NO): NO